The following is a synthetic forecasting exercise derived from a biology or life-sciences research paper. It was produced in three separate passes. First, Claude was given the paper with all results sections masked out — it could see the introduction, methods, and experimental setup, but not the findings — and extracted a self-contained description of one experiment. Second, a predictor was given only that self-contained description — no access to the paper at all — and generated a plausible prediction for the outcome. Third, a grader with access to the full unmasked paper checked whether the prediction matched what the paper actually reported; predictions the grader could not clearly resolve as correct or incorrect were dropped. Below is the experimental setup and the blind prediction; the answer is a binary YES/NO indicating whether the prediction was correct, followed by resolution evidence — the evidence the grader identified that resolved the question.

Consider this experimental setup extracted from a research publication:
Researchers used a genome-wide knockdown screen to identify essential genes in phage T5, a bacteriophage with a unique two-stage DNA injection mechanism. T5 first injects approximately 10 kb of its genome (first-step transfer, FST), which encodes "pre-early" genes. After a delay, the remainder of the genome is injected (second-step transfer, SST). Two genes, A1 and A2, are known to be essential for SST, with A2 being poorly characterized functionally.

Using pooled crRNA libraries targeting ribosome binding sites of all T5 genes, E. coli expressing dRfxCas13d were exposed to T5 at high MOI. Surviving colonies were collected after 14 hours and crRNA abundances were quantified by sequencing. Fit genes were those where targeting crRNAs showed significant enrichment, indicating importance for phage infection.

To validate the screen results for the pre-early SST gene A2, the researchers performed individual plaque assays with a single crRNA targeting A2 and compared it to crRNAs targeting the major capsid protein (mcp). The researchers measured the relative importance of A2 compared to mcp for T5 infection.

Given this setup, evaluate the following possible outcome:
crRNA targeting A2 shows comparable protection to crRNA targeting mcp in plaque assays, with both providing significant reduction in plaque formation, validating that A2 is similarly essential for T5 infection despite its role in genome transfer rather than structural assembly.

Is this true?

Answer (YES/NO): NO